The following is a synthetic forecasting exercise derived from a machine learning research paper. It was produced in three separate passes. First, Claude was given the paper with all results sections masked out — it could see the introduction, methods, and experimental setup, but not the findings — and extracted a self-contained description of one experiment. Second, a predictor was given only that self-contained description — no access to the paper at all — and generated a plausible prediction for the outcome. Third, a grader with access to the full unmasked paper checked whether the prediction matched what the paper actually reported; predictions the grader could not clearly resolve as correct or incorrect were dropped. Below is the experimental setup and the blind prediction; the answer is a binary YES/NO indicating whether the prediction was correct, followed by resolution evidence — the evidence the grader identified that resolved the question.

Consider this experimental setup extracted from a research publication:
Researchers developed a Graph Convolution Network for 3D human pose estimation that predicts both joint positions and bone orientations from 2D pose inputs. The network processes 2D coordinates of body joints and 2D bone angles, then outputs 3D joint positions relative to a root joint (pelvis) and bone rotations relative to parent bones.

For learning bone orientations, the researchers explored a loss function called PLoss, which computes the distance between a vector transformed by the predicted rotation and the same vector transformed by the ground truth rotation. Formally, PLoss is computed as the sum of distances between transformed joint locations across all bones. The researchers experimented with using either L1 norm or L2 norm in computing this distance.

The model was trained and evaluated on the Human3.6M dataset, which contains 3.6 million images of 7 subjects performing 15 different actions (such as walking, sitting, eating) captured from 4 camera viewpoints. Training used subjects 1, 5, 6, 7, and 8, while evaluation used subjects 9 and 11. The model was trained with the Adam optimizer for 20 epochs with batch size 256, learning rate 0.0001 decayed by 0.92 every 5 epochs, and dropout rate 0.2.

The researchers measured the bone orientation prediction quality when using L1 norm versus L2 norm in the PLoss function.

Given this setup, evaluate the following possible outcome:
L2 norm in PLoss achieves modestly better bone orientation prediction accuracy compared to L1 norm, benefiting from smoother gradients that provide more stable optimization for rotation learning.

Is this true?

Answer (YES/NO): NO